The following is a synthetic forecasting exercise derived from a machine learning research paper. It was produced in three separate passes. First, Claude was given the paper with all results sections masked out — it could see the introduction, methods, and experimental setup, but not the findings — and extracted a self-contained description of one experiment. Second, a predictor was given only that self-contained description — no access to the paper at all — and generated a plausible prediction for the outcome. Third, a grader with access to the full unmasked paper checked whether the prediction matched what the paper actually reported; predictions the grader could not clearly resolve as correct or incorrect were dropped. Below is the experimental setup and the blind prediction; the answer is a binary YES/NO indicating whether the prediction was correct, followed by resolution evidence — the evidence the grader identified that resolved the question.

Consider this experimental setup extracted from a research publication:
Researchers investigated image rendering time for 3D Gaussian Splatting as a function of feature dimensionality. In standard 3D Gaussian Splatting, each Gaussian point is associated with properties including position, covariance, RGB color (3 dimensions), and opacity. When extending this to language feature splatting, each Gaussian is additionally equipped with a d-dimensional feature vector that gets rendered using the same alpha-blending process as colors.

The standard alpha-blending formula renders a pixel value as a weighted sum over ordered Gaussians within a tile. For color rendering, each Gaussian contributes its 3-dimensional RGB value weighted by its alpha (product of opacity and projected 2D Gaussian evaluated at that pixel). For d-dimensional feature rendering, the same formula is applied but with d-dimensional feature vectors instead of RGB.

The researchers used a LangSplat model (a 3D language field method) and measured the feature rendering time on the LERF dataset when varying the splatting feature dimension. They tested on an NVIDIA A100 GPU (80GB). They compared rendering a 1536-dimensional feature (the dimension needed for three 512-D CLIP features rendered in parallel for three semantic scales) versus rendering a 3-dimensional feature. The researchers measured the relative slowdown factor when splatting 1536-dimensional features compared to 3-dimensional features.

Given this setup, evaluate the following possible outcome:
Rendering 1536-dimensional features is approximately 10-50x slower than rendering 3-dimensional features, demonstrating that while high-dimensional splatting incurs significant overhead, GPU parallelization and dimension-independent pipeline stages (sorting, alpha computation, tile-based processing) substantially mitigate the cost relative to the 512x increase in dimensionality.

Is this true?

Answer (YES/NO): YES